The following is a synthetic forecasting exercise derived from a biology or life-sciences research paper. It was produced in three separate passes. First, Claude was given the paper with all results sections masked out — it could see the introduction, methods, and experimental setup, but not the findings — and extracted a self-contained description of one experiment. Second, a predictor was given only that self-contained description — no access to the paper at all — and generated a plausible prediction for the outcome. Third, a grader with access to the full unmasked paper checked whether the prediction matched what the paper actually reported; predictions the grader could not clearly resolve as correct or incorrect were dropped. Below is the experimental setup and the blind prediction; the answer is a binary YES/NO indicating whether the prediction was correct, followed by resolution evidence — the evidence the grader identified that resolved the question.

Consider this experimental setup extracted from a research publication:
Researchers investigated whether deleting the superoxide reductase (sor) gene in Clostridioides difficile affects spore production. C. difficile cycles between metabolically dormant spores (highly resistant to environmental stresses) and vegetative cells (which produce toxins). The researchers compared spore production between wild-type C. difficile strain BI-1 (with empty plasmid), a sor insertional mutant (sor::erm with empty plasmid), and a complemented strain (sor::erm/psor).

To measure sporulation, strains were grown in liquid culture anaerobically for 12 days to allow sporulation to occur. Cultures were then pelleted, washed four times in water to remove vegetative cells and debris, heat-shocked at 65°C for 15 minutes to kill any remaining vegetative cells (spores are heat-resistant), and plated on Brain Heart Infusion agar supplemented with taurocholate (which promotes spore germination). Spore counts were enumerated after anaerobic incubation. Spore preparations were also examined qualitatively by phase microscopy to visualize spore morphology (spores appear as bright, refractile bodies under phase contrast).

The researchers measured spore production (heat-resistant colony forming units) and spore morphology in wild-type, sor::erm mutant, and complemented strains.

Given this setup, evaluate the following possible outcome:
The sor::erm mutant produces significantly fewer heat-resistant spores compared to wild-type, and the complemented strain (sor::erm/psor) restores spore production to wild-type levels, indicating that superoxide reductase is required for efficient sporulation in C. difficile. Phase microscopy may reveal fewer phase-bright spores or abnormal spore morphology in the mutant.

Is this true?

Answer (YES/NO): NO